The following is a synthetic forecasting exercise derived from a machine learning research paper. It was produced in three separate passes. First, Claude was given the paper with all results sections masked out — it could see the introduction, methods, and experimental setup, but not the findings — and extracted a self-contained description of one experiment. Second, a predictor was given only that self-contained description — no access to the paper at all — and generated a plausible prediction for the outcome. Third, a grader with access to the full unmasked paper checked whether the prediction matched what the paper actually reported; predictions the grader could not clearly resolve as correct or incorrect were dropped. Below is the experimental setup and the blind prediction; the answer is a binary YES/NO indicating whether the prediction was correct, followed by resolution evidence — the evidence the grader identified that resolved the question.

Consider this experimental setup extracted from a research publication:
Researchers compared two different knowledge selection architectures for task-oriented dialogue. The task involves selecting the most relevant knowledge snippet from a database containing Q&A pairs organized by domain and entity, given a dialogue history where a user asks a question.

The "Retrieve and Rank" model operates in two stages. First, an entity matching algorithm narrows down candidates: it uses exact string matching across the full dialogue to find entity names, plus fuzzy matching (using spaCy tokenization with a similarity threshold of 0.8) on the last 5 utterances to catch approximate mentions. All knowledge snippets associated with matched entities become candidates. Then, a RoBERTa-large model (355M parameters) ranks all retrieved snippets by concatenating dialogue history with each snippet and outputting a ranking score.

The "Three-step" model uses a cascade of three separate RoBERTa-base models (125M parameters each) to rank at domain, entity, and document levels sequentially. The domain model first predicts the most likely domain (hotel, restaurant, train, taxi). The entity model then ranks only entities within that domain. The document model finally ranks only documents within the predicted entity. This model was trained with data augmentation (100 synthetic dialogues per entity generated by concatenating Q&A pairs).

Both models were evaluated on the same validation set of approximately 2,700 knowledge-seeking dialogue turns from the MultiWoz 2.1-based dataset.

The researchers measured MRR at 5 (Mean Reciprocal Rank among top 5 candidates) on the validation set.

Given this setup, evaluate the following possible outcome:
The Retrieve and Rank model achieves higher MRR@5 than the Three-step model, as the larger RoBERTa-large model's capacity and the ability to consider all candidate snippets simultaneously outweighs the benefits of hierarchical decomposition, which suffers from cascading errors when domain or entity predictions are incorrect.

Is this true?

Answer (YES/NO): YES